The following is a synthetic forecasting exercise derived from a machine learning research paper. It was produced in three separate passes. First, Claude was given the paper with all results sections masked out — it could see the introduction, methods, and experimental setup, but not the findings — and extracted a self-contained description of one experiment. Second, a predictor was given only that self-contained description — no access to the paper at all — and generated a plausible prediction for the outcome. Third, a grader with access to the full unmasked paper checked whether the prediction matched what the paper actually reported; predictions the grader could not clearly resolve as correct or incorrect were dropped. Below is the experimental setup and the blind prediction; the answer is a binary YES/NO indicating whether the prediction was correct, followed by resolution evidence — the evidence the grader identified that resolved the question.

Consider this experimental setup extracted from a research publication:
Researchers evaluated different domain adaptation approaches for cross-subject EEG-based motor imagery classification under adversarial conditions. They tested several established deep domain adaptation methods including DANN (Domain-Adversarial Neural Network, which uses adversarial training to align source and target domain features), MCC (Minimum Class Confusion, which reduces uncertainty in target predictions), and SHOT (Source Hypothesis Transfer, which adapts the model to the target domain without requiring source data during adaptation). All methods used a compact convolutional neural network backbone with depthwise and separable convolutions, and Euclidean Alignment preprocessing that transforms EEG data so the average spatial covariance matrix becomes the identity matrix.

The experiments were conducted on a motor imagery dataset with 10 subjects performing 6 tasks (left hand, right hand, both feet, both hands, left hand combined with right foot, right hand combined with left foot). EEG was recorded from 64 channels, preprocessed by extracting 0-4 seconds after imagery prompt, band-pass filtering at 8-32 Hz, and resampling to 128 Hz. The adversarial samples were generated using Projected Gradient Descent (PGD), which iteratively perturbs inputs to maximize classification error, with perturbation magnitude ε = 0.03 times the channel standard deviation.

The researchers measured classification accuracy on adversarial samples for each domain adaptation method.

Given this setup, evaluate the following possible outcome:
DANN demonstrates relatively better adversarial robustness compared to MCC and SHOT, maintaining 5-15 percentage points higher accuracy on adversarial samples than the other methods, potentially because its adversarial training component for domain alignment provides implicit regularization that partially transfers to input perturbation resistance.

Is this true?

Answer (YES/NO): NO